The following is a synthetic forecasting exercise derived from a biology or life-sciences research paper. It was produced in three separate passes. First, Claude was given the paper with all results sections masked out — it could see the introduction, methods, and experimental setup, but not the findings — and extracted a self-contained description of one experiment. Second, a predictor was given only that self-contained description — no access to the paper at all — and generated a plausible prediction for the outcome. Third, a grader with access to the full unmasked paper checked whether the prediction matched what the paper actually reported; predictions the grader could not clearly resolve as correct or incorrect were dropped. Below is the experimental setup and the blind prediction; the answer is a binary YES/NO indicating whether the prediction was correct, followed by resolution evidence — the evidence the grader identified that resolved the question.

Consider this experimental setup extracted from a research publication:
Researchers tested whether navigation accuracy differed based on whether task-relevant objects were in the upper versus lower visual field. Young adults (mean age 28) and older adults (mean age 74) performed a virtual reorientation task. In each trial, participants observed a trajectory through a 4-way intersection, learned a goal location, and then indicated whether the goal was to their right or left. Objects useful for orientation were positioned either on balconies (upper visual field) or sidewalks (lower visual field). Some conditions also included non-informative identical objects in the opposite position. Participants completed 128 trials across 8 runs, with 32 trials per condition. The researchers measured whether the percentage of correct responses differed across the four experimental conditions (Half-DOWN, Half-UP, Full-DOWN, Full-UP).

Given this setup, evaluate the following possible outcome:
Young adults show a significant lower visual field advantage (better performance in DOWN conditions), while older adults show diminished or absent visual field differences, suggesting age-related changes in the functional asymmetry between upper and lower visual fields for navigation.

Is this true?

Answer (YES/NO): NO